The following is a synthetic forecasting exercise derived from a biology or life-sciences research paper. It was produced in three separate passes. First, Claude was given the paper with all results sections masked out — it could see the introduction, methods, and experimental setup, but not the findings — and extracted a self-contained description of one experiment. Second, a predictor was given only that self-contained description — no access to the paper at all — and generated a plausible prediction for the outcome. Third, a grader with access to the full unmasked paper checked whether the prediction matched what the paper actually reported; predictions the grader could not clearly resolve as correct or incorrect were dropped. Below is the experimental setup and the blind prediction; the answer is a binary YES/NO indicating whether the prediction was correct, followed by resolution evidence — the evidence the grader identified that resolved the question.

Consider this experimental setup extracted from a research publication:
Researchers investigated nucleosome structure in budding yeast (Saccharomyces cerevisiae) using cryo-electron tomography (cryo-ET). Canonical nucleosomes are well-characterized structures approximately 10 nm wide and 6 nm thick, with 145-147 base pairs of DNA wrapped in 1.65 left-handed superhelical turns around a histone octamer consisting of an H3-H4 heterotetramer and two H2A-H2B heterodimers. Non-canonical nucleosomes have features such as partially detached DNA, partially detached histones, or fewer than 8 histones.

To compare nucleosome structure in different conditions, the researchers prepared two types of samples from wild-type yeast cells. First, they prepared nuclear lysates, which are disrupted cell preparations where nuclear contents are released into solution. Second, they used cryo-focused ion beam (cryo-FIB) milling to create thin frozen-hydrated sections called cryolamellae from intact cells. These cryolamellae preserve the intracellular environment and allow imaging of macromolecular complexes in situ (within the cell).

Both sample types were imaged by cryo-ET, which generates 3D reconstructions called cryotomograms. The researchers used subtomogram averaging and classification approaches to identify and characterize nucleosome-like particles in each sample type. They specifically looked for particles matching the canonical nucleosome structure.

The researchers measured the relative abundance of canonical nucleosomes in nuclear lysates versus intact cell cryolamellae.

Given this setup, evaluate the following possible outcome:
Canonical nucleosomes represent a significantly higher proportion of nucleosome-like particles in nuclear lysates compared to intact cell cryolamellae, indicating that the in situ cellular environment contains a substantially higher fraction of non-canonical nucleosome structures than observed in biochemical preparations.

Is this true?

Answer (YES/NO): YES